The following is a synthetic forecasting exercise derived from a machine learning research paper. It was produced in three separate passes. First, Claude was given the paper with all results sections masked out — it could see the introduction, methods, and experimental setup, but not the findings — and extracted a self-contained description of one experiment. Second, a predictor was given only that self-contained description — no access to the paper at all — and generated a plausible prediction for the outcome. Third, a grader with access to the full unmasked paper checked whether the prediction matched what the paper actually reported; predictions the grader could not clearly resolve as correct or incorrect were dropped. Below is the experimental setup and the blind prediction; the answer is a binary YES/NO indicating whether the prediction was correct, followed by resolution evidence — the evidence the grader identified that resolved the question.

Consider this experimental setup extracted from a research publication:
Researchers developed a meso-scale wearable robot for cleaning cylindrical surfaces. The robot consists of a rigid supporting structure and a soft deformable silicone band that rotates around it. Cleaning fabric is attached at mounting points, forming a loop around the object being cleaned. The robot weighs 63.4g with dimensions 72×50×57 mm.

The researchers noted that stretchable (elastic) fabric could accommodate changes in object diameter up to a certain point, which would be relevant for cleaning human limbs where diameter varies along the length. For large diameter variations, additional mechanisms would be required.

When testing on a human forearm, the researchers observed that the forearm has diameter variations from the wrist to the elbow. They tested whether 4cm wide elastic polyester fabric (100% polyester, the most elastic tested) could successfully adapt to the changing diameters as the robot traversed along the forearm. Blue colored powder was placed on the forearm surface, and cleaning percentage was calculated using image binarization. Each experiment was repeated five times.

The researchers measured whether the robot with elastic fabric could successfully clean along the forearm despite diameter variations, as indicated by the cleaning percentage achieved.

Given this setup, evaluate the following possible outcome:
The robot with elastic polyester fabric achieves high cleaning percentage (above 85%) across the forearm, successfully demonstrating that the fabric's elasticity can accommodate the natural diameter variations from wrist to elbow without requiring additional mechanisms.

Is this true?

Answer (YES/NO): YES